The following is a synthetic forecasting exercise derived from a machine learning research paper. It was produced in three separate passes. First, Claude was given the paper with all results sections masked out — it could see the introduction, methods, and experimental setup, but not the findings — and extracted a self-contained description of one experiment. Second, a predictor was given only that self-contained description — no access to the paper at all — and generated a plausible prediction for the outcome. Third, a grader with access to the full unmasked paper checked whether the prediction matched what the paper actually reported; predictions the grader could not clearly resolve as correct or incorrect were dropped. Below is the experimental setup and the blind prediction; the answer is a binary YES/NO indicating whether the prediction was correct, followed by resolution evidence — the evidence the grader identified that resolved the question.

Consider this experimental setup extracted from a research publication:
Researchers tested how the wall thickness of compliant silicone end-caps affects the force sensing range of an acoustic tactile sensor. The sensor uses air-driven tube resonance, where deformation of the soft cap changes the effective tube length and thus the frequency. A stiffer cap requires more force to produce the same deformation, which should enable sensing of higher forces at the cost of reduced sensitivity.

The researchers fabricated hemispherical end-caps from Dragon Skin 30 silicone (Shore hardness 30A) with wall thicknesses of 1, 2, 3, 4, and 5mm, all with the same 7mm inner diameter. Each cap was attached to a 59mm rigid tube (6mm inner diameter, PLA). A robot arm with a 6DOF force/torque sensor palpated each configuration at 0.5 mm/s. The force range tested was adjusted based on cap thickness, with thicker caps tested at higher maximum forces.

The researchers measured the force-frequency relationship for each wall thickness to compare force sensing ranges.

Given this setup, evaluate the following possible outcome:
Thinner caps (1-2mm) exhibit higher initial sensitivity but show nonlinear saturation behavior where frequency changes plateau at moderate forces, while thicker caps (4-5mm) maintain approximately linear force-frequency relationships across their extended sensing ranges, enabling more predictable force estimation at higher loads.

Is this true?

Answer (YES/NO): NO